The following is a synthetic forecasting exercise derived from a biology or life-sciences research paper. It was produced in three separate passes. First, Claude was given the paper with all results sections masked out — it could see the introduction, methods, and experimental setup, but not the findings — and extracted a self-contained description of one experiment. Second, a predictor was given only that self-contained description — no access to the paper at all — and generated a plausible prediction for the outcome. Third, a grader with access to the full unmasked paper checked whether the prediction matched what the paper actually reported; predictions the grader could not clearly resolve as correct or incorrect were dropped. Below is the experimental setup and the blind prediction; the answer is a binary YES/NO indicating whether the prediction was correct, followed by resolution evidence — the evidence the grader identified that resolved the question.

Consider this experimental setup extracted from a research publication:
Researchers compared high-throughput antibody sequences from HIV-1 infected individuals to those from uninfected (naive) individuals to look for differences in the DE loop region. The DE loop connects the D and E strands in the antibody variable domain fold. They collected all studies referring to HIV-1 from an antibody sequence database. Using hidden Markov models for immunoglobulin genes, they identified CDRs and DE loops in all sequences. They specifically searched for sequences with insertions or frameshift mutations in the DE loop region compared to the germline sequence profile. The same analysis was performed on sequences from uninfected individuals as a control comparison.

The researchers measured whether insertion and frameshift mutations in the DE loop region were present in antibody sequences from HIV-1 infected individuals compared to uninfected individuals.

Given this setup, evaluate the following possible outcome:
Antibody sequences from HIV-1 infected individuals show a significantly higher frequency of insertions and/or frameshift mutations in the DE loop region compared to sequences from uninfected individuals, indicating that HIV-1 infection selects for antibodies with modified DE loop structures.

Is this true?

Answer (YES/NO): YES